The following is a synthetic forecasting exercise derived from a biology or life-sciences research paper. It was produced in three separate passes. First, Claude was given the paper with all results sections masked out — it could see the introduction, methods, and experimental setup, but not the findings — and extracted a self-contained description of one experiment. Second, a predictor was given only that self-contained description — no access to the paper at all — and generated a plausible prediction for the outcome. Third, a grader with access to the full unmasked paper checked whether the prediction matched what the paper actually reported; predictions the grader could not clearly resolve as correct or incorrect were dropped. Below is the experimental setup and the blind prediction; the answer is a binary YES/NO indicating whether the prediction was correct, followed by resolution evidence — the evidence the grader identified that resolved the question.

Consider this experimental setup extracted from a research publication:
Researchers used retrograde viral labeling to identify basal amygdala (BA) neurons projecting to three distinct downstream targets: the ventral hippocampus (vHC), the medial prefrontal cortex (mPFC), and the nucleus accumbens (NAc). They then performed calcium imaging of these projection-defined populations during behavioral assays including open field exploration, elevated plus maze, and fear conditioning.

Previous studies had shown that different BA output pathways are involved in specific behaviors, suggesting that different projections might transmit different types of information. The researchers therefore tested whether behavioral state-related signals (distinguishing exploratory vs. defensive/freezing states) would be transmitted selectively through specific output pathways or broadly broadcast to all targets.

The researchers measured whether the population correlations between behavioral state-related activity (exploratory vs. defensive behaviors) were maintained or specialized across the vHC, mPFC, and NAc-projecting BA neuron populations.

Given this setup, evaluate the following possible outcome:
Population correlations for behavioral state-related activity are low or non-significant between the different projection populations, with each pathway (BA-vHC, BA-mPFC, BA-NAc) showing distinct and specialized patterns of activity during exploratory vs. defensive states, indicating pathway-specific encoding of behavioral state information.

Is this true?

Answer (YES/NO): NO